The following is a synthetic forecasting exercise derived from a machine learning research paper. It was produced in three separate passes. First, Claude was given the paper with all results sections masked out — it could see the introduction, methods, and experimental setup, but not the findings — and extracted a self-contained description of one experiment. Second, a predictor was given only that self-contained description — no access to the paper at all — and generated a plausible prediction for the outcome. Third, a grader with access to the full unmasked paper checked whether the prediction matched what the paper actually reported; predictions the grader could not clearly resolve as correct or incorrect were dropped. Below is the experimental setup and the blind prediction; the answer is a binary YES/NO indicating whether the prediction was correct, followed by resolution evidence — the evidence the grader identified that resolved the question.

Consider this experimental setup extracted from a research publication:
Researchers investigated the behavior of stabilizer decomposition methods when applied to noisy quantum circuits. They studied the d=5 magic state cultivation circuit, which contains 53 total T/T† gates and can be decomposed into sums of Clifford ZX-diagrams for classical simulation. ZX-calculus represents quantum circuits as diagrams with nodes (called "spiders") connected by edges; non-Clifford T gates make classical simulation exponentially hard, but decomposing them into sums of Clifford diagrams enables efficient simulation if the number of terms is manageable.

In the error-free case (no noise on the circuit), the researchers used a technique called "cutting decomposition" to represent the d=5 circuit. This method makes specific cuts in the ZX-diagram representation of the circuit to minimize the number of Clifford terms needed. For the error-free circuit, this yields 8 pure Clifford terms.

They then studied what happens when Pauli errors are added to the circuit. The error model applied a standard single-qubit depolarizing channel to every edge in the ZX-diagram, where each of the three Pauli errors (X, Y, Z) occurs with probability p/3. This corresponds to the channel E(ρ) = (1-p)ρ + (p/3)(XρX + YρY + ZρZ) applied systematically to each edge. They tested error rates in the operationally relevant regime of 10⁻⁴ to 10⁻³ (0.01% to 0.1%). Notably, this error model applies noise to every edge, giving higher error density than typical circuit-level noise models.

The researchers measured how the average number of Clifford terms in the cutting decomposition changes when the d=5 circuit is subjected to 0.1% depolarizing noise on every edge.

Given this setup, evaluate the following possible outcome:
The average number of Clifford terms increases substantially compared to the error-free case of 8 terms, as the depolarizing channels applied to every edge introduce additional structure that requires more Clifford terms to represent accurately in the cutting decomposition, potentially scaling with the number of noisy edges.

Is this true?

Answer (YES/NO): NO